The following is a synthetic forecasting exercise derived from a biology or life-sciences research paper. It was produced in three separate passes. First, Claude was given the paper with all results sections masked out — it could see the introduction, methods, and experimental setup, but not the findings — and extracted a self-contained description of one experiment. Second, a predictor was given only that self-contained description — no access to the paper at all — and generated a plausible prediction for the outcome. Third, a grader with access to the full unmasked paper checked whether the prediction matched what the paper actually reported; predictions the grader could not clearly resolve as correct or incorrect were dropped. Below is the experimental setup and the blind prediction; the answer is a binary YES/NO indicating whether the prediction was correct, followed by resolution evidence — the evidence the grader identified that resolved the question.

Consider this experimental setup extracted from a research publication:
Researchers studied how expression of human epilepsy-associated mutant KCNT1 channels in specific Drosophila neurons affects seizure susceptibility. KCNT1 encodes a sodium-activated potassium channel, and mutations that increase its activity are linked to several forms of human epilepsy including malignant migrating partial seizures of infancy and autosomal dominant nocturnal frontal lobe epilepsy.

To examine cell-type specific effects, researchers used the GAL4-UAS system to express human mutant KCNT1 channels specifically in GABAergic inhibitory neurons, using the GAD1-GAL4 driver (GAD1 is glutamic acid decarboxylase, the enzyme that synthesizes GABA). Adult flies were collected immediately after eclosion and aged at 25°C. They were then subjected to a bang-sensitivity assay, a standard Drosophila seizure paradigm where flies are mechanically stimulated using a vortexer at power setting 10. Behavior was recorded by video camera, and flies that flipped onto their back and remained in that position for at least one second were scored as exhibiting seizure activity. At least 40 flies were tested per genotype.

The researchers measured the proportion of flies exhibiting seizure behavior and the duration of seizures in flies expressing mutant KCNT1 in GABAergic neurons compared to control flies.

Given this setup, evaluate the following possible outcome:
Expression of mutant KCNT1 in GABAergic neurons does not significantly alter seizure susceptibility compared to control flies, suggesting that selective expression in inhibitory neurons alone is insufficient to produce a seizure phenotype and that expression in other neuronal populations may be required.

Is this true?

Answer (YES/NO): NO